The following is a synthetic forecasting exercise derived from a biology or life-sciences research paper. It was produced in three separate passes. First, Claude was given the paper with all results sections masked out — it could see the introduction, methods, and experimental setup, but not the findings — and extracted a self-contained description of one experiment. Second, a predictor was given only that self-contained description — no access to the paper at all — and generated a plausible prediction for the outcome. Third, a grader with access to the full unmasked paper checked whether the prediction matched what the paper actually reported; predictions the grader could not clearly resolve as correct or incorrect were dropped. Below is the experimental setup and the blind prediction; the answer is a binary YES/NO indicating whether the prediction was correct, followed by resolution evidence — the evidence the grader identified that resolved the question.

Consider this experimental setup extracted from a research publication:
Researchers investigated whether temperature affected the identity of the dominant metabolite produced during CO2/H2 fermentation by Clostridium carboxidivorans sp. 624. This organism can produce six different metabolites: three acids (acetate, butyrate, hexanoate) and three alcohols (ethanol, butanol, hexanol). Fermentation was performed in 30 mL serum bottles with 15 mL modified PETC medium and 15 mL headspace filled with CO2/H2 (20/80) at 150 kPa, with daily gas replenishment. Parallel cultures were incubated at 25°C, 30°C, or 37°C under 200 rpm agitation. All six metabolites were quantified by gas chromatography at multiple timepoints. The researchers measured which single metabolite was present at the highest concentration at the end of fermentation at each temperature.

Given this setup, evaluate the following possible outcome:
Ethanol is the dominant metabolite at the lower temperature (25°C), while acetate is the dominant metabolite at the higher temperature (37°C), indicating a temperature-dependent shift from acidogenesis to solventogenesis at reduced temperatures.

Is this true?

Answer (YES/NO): NO